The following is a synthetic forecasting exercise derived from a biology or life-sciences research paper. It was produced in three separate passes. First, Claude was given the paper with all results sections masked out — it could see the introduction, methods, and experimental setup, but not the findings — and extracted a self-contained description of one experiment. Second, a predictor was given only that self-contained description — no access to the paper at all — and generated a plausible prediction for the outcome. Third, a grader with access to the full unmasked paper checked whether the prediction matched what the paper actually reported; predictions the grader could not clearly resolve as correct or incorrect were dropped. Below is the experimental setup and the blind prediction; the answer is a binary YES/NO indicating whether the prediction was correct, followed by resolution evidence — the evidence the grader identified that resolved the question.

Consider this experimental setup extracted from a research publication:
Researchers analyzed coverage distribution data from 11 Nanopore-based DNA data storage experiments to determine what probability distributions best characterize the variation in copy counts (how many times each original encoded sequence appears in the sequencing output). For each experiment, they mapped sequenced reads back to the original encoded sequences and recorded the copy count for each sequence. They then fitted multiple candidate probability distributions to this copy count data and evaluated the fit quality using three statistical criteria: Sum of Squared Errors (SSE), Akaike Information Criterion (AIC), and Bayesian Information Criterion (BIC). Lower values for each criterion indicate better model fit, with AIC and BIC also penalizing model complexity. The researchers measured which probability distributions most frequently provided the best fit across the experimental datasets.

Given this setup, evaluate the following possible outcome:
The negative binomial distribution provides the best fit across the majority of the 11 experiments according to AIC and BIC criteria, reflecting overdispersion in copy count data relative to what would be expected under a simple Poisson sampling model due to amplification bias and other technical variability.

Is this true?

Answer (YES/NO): NO